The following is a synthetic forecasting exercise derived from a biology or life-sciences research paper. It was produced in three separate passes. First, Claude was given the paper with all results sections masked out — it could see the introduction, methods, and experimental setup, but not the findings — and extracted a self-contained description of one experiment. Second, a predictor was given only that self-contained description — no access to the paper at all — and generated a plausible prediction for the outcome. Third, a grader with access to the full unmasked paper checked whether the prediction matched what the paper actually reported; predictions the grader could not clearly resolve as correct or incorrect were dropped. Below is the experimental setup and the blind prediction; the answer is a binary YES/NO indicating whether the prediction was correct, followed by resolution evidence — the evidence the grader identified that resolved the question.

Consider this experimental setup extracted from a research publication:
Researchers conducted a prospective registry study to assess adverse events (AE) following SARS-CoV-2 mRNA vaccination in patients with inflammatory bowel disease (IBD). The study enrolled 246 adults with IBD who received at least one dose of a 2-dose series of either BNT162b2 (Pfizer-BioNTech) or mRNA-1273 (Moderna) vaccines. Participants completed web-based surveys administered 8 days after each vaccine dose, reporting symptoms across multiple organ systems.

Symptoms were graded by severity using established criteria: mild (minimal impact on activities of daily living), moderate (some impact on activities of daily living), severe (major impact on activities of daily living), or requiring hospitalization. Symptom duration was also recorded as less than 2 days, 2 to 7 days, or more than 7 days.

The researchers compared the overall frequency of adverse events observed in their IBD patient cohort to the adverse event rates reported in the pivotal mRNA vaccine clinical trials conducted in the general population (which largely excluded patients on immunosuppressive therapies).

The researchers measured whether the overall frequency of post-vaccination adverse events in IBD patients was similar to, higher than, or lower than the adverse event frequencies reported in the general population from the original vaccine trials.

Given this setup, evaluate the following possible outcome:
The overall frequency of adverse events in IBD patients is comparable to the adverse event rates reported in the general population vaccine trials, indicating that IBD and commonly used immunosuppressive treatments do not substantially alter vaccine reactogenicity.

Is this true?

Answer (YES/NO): YES